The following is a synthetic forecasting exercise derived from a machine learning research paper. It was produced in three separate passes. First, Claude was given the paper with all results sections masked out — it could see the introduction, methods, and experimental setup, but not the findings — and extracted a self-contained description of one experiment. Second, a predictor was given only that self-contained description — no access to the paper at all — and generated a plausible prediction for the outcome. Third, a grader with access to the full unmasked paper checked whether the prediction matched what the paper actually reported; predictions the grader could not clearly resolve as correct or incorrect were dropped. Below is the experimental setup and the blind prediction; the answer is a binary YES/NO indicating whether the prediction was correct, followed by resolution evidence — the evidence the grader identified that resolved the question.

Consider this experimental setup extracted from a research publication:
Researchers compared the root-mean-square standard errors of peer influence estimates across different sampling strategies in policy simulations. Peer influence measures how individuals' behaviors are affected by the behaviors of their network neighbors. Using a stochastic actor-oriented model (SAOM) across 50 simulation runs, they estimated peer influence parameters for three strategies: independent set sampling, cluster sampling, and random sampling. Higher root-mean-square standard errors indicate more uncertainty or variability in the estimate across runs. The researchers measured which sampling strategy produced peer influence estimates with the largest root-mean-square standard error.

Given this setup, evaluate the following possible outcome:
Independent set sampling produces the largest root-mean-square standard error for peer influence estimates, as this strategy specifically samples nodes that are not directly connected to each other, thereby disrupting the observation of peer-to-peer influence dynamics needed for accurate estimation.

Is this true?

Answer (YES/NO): NO